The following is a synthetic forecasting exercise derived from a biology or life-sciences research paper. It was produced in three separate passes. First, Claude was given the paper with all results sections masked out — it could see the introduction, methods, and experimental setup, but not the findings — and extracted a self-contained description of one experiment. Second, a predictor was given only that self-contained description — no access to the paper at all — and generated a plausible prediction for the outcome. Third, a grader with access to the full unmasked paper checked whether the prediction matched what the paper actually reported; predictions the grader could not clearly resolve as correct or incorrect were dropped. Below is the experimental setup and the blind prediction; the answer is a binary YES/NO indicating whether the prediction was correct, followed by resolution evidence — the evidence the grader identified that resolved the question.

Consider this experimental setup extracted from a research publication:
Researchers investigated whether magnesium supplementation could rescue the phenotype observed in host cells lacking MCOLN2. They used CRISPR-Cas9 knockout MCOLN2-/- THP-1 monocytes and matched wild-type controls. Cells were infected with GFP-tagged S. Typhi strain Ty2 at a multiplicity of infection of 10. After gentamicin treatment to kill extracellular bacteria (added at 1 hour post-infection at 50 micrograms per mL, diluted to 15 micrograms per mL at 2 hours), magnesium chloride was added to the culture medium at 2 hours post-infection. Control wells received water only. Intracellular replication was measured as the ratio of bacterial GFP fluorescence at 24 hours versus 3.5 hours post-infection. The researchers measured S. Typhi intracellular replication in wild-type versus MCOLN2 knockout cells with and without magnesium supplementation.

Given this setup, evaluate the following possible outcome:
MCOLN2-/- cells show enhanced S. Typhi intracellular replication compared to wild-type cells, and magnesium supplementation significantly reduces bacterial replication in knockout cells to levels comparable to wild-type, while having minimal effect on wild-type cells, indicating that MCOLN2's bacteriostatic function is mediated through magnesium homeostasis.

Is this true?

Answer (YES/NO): NO